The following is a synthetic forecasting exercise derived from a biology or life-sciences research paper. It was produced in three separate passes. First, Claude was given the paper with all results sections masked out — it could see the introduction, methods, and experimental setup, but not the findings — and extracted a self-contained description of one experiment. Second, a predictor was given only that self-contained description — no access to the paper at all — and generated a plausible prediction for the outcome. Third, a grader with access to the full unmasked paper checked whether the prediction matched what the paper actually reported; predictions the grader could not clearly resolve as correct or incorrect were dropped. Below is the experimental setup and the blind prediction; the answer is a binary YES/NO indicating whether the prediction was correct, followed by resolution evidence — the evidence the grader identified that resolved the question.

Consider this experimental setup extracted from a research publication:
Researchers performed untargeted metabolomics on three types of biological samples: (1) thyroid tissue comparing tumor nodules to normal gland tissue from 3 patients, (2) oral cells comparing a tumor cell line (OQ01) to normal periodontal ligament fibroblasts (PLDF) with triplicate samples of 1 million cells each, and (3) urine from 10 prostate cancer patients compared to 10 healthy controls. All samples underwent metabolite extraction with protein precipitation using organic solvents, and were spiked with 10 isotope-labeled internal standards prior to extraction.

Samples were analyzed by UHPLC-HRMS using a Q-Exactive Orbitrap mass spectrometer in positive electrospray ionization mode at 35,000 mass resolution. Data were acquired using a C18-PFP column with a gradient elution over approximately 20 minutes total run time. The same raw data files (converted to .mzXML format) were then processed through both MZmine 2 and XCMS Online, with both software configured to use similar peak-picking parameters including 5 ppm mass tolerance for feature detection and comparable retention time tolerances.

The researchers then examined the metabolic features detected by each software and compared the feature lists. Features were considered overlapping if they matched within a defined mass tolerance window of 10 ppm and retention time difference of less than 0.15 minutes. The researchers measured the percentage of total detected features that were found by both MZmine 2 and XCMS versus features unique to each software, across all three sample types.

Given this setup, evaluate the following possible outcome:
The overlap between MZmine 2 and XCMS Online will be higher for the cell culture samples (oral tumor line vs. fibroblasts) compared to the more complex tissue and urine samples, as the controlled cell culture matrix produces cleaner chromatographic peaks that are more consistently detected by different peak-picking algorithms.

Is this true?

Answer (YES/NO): NO